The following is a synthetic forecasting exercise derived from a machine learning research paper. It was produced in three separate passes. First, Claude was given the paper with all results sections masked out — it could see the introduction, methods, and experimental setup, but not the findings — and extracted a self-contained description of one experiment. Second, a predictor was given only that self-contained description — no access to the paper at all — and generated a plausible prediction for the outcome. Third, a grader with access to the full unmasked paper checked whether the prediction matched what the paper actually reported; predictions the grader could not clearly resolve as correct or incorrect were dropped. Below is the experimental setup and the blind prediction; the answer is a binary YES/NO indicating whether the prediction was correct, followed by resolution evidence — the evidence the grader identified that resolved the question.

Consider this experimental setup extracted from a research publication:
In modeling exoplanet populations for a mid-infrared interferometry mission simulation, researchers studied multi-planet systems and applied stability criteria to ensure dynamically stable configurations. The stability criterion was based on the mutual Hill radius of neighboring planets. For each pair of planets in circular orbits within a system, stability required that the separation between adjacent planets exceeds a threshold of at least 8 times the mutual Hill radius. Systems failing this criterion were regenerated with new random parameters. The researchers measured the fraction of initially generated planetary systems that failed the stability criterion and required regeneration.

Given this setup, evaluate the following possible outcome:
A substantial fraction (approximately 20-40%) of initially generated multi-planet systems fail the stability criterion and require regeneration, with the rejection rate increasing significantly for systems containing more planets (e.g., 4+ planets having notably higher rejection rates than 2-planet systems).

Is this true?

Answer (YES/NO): NO